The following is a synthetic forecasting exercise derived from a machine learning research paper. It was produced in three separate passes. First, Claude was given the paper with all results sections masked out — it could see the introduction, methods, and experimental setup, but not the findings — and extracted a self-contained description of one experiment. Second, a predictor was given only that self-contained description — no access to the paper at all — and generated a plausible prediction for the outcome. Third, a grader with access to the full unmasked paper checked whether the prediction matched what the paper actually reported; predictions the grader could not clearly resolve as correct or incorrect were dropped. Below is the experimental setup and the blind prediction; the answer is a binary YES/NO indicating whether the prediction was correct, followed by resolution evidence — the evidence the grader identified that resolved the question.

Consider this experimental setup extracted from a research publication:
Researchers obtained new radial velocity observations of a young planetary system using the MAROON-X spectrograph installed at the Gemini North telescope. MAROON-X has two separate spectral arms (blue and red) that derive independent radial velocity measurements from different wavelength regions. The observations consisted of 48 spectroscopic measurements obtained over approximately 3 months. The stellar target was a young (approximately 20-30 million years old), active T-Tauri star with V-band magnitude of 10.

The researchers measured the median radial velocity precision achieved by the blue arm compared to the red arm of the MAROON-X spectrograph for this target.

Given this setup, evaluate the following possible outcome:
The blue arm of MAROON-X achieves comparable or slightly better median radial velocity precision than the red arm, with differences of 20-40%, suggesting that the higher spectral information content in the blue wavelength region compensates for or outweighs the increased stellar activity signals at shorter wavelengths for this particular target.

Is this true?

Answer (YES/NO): NO